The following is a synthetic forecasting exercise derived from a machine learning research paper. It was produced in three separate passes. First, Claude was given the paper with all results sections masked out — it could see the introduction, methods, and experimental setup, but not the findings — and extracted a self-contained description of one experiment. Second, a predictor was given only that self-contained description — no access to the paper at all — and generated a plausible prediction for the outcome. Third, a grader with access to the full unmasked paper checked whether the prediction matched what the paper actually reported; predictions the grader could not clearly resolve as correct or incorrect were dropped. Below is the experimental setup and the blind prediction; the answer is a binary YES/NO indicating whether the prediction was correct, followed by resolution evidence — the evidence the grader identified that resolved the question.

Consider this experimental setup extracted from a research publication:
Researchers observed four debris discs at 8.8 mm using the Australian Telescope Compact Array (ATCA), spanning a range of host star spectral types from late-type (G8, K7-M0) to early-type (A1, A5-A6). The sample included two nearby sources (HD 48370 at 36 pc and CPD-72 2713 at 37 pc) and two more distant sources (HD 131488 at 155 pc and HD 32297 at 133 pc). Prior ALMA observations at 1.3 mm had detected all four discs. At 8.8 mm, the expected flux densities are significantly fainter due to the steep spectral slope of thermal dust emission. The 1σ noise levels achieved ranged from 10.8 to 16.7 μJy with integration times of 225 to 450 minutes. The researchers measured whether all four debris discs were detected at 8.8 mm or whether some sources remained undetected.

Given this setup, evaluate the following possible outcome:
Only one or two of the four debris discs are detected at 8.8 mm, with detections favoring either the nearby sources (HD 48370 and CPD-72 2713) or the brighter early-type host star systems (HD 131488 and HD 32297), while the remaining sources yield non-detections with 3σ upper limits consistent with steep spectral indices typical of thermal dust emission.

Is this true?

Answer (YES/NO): NO